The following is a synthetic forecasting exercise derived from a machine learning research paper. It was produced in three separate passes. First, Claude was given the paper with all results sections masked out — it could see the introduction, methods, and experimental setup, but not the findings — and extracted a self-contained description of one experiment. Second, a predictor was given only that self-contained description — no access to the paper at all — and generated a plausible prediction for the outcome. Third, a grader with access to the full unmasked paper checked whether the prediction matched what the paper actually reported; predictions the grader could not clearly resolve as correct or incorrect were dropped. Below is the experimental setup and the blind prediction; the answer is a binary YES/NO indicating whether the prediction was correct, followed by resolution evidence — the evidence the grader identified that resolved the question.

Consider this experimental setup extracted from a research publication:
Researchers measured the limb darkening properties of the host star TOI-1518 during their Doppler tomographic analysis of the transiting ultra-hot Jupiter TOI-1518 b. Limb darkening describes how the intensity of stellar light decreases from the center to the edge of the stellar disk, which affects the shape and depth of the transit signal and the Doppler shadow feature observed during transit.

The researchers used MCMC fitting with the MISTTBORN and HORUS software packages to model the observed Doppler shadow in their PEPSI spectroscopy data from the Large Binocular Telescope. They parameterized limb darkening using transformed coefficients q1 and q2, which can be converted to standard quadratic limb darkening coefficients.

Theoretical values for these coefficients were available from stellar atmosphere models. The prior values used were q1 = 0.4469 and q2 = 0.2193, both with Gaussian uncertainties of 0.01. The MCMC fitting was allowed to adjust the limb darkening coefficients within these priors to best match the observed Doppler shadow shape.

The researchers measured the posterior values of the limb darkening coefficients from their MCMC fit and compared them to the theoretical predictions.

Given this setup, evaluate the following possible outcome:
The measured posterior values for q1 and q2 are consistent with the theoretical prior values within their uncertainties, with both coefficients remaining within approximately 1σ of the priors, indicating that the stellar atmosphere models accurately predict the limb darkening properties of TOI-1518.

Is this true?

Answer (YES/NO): NO